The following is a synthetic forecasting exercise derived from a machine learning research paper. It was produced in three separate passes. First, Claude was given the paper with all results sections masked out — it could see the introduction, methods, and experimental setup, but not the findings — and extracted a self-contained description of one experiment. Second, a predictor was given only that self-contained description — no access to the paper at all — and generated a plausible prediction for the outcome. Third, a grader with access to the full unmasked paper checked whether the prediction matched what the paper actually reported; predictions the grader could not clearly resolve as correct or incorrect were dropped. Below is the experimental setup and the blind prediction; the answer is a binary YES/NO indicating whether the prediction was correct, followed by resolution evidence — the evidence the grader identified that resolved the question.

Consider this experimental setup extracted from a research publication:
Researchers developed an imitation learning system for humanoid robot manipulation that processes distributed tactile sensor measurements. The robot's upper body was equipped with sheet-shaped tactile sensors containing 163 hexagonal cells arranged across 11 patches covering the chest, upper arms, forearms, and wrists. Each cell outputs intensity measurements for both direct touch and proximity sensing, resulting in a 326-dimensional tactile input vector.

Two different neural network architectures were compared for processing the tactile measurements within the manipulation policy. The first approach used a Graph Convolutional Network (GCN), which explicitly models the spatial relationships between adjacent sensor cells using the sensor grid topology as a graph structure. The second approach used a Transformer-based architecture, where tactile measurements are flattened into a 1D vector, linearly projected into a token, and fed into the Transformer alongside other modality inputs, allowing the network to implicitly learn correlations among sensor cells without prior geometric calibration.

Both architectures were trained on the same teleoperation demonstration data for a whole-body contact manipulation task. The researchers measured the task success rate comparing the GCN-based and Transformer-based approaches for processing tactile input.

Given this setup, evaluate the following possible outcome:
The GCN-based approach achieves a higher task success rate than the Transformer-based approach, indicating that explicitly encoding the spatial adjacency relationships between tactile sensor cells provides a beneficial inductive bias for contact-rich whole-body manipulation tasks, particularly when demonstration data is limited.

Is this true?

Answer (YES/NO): NO